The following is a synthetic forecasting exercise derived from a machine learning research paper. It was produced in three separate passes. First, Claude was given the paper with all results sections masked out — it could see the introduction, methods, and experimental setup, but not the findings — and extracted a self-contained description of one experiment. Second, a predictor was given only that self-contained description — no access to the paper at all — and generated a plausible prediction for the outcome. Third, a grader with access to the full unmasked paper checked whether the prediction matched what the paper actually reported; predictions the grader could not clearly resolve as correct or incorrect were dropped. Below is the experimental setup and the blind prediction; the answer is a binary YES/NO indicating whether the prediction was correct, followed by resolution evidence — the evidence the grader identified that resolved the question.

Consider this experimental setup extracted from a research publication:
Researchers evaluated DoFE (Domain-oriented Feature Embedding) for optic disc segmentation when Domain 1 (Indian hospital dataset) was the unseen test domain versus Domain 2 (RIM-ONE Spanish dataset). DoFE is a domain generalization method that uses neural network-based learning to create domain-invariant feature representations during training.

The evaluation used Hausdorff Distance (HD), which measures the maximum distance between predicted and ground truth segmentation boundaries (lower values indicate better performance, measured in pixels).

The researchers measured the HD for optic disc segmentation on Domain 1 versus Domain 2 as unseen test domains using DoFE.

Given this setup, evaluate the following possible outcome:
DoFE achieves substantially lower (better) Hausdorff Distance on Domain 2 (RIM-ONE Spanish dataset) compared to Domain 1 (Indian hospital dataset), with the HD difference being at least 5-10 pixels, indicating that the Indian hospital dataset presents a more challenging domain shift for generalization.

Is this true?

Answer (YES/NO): NO